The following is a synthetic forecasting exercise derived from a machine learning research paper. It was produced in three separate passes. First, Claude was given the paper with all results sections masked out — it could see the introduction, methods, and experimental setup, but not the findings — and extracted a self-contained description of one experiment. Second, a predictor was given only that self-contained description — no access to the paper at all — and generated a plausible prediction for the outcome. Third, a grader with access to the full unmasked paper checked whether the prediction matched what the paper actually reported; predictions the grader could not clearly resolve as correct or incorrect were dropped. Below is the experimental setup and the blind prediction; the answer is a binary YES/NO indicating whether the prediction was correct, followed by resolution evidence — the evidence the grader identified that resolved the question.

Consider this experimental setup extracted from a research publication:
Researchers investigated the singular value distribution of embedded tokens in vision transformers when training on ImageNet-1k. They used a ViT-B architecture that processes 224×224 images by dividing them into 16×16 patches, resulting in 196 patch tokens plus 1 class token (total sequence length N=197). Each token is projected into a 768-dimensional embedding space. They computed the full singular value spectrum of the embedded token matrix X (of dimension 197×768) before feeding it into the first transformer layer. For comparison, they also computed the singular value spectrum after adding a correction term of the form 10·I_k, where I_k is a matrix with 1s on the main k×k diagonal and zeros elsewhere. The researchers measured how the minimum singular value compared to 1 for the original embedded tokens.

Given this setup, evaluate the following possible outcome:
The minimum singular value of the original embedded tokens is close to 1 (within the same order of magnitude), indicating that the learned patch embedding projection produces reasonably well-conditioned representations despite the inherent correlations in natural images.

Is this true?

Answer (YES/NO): NO